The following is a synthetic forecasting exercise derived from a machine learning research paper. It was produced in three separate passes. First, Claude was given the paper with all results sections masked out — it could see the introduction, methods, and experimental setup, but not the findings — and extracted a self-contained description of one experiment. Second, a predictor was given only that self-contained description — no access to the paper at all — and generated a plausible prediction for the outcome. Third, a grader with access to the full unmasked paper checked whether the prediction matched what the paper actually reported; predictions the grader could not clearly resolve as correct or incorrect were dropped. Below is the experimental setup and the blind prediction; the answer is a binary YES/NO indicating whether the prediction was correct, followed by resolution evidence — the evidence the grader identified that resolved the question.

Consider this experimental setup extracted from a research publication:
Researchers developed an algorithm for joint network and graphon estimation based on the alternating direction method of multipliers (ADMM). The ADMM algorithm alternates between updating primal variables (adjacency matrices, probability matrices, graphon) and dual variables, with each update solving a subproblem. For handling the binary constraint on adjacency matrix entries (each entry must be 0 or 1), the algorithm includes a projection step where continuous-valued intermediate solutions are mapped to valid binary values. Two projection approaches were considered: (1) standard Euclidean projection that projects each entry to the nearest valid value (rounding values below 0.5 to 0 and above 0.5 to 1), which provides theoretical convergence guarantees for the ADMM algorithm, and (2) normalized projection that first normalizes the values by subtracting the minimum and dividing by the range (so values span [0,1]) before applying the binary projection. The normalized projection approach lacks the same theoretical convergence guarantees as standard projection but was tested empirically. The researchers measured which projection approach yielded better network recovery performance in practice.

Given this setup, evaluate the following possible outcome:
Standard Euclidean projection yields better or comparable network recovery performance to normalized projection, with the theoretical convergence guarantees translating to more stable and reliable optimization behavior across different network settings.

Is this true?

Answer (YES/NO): NO